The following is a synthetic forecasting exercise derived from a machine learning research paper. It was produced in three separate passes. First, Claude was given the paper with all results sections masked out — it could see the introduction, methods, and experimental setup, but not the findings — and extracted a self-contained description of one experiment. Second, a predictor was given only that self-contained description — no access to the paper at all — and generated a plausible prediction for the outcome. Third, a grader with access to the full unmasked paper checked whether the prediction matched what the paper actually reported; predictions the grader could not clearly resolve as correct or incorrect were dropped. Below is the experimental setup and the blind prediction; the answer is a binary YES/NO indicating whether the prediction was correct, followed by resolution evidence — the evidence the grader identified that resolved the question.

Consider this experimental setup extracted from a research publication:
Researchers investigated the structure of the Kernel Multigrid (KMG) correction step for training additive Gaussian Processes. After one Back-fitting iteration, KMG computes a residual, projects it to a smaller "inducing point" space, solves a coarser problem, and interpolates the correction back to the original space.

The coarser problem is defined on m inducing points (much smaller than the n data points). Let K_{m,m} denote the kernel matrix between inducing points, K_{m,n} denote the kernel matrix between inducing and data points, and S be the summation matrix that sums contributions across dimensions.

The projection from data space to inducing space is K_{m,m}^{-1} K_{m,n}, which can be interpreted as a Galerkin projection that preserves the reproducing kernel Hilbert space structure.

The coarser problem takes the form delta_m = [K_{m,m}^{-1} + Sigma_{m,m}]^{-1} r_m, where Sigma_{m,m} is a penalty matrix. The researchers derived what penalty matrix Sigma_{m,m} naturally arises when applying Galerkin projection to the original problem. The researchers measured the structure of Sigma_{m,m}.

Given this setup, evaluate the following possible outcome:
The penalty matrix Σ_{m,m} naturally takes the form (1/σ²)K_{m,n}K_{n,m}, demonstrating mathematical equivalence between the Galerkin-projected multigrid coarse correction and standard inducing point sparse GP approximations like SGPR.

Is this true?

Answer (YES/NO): NO